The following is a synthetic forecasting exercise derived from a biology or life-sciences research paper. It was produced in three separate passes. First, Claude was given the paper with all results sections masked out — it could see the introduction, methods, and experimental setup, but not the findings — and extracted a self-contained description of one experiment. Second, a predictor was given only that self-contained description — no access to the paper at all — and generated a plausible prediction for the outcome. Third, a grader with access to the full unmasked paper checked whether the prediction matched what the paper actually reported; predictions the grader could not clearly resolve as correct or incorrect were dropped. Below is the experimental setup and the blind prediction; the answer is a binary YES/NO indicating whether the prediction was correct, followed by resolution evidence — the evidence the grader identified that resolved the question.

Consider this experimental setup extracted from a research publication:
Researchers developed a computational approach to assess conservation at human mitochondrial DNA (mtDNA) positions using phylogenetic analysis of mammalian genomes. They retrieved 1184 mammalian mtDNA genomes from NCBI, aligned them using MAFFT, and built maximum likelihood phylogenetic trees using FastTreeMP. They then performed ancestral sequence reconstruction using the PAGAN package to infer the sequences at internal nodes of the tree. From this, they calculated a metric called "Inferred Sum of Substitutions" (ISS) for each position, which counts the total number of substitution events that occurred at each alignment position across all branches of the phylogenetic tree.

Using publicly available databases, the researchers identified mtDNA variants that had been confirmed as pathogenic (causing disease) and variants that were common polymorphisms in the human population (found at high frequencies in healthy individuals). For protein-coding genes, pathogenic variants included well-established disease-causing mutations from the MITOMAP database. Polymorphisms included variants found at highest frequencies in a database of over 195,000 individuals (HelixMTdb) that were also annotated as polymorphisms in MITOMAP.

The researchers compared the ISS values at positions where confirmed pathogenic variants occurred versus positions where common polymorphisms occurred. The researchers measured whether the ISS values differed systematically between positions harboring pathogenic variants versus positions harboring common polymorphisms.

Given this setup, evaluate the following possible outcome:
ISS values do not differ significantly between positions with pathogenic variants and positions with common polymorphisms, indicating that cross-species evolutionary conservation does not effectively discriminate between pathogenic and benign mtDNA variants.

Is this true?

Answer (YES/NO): NO